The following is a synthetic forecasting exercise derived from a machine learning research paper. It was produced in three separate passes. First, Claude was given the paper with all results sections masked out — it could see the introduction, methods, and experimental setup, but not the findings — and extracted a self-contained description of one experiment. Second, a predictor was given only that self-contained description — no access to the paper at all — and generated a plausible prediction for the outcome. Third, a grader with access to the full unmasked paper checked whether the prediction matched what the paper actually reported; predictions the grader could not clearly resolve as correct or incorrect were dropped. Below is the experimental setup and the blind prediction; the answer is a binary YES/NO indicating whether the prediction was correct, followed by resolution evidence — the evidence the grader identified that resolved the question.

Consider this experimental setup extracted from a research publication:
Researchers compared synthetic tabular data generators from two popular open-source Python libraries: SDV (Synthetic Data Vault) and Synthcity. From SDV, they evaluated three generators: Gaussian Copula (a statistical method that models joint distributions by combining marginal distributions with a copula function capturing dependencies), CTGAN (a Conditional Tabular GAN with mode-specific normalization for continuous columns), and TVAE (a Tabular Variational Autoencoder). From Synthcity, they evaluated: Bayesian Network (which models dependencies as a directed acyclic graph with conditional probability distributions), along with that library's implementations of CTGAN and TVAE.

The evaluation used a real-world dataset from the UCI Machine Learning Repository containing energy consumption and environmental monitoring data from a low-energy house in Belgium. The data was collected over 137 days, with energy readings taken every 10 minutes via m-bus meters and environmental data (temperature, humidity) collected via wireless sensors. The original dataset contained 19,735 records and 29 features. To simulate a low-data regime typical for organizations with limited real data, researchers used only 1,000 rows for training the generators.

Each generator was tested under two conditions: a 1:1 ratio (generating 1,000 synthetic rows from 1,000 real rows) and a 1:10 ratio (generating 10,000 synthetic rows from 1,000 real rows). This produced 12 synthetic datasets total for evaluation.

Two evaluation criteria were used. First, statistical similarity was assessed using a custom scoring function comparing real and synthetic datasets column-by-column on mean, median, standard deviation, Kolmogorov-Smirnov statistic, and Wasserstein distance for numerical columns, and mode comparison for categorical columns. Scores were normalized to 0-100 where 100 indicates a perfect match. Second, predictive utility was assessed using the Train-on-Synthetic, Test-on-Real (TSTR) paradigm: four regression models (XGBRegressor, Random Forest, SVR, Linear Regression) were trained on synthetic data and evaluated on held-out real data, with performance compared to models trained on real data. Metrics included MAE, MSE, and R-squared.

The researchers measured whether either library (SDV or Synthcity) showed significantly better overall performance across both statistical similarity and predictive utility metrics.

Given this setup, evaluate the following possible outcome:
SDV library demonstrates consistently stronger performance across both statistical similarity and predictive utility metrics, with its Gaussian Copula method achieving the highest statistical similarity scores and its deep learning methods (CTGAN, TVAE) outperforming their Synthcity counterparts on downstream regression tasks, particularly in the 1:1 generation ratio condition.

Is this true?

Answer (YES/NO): NO